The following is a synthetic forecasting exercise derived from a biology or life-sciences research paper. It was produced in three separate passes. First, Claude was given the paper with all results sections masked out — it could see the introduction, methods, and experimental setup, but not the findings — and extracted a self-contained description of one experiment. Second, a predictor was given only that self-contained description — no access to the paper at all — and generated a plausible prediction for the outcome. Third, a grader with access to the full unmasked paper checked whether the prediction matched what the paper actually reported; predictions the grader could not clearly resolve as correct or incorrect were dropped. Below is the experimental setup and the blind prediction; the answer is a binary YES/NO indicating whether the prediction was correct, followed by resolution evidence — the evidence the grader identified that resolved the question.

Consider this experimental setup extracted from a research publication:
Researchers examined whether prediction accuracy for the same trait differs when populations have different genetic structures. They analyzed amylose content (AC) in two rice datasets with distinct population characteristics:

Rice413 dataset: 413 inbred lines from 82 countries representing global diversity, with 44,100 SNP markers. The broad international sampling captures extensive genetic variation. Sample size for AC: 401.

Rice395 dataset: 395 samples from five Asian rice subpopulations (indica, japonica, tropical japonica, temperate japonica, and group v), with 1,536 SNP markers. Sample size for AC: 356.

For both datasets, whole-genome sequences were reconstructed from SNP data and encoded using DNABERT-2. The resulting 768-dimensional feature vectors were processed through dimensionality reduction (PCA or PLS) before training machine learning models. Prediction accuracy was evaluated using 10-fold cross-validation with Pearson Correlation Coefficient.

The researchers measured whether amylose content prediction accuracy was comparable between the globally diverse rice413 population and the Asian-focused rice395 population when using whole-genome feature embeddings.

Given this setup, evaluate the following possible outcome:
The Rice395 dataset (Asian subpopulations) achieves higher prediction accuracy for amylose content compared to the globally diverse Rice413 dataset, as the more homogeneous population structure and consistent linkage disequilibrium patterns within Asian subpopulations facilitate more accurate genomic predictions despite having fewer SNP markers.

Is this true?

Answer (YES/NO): NO